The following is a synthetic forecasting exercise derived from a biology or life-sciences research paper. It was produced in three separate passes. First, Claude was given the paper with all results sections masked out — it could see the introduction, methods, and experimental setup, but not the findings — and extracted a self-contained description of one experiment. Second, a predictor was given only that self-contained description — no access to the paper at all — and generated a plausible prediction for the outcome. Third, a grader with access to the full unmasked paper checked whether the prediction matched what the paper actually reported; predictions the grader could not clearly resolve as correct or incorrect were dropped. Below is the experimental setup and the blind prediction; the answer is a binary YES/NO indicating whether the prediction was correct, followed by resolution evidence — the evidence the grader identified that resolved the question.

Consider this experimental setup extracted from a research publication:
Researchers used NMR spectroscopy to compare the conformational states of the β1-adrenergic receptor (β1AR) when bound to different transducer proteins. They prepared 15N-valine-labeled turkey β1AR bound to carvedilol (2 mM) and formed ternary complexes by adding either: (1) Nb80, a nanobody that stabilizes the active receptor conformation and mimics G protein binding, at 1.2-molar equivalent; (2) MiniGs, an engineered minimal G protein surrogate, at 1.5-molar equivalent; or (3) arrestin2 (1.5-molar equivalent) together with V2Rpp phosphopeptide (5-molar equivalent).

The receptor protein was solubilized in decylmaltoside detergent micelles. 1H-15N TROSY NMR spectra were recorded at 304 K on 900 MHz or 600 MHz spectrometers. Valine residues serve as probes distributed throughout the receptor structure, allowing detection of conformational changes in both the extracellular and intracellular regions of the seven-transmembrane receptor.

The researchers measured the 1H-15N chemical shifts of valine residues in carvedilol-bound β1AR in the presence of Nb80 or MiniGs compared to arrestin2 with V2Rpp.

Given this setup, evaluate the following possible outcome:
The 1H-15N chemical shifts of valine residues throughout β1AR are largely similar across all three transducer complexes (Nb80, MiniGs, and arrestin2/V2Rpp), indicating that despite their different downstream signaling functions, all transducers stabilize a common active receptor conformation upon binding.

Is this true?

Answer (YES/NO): NO